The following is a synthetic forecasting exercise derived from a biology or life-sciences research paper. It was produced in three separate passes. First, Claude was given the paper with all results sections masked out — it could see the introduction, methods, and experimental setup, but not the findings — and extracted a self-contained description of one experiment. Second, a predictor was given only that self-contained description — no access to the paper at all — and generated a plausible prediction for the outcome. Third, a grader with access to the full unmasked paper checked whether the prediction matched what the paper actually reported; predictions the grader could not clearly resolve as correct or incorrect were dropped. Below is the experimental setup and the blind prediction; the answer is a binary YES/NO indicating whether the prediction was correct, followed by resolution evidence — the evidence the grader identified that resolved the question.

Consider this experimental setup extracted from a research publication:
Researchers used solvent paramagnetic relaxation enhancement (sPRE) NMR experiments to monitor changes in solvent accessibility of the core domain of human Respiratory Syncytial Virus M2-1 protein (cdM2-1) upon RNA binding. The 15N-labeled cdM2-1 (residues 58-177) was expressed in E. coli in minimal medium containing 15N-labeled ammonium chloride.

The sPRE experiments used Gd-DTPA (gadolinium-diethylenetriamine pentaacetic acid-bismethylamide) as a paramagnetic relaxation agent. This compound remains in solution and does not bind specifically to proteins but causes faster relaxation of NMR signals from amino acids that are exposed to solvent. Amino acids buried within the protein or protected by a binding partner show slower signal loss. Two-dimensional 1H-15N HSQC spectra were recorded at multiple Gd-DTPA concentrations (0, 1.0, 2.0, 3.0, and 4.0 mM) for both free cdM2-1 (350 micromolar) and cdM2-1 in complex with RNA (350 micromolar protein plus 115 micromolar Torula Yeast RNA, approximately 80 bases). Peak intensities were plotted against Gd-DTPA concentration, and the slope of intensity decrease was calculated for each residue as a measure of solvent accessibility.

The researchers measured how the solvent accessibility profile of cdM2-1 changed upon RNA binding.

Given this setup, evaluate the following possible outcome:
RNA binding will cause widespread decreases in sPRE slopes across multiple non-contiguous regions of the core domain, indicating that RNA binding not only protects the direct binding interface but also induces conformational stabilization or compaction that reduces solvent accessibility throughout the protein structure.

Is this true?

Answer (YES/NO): YES